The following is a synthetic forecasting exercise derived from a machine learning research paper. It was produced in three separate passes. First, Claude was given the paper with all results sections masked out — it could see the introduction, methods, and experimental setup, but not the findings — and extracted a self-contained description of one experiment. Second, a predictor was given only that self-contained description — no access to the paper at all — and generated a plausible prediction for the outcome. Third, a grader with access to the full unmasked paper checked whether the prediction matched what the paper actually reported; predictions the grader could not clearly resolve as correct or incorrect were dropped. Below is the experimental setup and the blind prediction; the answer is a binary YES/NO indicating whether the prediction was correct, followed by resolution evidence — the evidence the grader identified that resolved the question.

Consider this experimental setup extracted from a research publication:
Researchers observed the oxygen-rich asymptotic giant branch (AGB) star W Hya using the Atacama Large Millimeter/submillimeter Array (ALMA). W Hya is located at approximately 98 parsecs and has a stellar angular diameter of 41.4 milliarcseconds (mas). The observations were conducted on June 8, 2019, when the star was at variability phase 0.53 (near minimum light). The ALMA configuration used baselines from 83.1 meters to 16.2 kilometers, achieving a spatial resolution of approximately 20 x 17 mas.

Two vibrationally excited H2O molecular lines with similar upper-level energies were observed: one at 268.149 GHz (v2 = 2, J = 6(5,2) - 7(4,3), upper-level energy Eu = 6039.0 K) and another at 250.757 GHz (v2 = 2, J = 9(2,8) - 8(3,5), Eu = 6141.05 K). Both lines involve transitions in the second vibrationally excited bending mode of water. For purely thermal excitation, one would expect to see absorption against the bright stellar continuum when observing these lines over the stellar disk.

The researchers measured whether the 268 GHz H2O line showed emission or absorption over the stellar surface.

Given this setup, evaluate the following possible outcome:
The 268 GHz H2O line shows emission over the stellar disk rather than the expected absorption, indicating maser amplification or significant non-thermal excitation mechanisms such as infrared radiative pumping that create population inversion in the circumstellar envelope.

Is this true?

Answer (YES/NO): YES